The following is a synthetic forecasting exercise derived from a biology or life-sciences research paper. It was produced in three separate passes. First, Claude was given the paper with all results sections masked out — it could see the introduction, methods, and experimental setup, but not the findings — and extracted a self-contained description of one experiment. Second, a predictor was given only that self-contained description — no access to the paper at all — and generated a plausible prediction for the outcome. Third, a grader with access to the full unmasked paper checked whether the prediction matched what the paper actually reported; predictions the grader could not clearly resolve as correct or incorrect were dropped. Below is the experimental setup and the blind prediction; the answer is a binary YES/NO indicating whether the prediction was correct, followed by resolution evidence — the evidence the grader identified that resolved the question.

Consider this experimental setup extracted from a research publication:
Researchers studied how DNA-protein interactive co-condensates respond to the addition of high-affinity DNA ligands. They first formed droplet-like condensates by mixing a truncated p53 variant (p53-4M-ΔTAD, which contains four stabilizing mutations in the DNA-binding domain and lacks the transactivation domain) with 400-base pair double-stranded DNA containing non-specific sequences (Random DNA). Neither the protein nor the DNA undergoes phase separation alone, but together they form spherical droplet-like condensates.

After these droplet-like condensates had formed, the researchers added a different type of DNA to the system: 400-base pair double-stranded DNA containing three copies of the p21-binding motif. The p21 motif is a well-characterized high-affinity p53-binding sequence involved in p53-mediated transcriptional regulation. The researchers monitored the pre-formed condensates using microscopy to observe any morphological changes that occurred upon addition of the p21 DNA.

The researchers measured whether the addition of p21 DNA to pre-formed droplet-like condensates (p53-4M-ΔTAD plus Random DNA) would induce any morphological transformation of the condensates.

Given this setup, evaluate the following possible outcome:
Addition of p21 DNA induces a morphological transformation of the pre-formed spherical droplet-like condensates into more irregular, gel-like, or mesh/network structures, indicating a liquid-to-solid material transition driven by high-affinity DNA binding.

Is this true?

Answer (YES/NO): NO